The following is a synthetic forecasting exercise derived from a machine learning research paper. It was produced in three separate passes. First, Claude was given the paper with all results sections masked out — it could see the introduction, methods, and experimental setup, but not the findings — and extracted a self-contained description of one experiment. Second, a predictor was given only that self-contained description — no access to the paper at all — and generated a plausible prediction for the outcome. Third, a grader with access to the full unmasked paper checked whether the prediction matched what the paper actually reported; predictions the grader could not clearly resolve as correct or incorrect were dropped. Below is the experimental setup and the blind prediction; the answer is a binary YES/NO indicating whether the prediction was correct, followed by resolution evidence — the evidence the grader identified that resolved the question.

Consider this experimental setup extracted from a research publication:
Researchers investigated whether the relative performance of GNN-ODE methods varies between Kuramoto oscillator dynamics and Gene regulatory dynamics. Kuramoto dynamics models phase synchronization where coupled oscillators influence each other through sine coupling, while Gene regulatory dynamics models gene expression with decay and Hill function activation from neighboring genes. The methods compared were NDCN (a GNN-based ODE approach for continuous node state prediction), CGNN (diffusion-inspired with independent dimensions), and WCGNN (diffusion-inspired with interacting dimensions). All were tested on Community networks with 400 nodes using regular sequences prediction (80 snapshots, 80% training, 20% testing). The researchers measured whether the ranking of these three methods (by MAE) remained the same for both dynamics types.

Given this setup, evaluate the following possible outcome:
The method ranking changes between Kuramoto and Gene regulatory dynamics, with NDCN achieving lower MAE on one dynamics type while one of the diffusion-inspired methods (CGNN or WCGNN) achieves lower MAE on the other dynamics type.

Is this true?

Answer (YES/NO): YES